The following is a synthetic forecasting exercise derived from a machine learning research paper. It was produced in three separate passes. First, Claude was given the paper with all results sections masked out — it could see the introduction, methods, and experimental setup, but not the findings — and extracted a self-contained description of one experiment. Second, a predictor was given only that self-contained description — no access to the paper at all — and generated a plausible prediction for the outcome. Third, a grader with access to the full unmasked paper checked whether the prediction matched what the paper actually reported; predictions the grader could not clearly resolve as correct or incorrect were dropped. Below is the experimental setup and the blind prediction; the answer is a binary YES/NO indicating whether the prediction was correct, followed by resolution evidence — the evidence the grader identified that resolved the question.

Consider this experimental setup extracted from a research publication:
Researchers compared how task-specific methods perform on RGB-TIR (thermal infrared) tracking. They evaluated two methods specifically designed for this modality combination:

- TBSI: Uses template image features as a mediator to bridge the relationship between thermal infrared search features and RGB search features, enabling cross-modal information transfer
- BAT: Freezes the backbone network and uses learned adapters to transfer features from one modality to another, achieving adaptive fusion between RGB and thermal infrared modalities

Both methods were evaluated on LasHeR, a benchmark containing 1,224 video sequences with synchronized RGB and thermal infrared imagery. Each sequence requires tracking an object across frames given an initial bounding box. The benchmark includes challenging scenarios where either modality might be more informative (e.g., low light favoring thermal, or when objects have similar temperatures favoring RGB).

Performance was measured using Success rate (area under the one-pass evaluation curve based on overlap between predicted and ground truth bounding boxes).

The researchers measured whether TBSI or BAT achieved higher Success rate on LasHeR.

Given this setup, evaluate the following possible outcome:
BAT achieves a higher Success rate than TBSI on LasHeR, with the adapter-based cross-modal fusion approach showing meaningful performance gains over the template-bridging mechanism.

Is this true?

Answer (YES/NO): NO